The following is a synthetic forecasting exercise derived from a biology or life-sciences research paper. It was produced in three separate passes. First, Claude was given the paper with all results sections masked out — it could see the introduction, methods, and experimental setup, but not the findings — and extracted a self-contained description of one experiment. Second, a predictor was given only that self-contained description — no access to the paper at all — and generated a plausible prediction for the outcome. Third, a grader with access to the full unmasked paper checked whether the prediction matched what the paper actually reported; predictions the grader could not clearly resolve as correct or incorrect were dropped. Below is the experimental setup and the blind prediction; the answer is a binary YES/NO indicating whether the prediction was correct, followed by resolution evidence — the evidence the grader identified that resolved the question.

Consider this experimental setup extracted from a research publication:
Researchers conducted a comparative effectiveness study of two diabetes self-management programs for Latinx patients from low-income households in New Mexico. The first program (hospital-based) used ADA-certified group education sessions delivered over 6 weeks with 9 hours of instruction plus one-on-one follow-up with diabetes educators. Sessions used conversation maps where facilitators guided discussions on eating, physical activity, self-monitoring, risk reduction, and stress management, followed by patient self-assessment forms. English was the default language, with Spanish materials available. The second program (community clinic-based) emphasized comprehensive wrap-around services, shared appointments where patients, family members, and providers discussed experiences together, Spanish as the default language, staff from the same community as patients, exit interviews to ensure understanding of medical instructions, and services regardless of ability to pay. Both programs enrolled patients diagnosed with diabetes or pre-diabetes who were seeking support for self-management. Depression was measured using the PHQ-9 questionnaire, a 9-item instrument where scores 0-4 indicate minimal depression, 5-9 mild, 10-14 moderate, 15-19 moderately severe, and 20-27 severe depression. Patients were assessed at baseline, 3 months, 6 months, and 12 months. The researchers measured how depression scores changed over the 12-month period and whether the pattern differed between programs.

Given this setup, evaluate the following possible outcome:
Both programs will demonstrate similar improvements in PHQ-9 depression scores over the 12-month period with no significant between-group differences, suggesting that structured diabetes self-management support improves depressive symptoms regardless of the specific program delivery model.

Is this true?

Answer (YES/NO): NO